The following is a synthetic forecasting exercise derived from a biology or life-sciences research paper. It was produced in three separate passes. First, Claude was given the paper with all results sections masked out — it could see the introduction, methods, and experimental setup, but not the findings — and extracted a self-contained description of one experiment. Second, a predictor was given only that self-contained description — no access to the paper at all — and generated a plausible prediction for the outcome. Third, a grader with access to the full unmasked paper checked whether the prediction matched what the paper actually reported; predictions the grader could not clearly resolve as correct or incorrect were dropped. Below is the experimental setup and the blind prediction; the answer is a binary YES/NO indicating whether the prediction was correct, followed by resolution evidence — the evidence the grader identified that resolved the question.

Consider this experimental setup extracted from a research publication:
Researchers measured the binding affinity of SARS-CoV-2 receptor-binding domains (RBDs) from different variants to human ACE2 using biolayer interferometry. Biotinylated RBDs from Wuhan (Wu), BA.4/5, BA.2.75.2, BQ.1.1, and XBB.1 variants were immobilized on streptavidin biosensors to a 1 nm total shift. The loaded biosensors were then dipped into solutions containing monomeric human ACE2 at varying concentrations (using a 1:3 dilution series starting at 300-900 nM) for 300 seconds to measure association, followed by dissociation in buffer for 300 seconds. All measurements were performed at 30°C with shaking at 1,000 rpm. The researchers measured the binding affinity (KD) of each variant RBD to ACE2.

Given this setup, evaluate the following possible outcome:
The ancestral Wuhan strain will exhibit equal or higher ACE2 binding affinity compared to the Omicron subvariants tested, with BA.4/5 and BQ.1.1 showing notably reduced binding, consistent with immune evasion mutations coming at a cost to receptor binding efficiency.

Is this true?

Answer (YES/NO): NO